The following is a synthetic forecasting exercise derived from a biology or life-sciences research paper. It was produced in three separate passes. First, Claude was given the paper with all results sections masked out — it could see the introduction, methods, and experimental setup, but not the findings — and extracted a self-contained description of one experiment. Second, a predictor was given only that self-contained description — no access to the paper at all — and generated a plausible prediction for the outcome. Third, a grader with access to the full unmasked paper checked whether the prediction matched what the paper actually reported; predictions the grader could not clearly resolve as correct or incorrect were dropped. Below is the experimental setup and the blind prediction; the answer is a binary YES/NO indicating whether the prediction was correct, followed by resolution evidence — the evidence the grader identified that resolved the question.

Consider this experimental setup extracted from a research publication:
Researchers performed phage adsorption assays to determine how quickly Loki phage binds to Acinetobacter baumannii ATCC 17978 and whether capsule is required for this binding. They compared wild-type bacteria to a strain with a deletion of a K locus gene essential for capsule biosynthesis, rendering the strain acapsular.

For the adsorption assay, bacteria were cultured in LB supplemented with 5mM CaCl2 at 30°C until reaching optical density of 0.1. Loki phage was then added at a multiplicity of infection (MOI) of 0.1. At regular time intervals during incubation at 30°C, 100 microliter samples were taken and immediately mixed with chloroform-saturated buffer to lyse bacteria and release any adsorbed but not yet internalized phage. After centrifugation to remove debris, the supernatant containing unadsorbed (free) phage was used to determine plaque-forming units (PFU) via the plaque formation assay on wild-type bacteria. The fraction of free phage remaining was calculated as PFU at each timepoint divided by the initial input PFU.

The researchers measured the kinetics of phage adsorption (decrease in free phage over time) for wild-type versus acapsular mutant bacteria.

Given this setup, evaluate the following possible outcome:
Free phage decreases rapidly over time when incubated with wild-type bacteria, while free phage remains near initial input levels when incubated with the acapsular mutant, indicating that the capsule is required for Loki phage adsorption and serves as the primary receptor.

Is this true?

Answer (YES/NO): YES